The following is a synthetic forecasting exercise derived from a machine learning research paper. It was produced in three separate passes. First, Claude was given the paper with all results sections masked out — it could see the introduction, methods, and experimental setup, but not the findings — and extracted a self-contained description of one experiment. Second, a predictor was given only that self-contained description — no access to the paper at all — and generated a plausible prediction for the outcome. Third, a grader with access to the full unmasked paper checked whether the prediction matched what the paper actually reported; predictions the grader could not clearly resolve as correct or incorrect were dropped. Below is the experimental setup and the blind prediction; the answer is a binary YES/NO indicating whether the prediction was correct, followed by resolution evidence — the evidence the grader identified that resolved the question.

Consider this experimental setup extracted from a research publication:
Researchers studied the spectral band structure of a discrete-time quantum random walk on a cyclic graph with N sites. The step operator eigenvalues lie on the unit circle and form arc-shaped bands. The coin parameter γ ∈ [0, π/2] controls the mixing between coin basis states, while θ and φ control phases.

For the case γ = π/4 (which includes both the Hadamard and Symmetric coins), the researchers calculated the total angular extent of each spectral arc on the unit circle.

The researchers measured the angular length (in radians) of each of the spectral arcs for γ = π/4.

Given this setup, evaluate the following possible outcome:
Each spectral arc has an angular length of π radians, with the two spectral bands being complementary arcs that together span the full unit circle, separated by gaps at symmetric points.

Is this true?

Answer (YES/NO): NO